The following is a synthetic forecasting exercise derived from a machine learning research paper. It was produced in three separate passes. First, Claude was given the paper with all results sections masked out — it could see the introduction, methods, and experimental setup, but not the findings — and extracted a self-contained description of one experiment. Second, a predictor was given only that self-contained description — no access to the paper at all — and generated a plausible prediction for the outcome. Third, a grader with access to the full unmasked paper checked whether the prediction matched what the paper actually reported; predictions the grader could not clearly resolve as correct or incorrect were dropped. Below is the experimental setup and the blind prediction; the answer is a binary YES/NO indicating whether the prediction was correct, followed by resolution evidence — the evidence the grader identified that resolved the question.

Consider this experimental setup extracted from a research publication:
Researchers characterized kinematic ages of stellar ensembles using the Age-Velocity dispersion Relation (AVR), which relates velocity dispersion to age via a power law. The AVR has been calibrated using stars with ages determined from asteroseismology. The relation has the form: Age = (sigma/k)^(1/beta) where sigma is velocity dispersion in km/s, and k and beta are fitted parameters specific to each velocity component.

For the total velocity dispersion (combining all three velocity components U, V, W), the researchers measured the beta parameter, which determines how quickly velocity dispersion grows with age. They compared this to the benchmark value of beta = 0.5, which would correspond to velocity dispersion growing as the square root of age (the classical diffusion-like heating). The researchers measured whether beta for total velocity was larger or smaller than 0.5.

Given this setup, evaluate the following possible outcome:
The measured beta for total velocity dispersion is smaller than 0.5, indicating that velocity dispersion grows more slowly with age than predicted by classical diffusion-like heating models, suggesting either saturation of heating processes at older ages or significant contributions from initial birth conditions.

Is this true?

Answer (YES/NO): YES